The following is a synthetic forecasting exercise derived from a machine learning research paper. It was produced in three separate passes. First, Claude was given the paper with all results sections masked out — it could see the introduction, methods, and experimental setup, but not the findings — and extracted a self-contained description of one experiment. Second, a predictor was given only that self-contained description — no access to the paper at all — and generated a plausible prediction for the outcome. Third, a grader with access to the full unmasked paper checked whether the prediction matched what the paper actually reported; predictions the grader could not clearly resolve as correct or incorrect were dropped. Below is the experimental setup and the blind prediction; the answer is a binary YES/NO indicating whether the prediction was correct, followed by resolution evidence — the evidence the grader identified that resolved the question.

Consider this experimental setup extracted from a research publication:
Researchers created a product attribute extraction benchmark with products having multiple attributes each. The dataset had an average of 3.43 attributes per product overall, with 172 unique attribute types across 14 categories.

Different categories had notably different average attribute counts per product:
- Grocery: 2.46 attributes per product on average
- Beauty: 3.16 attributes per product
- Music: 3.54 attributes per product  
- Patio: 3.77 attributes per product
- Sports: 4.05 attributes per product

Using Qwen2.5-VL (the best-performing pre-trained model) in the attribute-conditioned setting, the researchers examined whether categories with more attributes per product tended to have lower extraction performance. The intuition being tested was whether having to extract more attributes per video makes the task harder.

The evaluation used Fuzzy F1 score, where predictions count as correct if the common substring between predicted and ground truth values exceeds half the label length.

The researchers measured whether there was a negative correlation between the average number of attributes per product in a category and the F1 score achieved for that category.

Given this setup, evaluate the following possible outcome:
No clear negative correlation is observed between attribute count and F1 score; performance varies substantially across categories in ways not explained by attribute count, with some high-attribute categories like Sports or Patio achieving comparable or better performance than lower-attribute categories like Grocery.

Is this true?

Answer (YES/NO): YES